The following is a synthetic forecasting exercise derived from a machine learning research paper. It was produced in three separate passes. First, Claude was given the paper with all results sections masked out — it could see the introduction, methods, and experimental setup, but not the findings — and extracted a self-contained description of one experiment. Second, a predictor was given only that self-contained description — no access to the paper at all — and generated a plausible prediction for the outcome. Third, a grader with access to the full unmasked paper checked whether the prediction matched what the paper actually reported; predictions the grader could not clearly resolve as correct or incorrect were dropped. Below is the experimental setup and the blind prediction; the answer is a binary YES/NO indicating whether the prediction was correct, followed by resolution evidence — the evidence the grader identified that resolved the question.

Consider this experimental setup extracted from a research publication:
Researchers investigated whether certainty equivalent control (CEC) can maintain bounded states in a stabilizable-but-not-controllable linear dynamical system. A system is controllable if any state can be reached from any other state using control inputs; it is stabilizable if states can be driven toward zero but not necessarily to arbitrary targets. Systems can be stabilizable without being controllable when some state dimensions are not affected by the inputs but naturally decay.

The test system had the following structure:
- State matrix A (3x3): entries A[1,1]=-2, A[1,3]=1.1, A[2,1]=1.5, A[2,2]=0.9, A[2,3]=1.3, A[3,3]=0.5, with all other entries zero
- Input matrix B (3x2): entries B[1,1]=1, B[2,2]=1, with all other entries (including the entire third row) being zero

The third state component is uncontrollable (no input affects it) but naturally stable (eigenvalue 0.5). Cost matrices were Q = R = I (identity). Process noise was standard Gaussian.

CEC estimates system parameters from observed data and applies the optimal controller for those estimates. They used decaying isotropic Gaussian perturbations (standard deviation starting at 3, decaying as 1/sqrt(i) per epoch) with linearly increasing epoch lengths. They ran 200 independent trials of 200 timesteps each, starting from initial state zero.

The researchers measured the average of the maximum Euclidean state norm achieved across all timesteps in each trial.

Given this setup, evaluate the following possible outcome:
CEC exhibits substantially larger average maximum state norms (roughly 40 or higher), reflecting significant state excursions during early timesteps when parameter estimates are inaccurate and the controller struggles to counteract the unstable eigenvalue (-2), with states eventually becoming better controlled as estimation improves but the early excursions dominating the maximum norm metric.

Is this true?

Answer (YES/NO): NO